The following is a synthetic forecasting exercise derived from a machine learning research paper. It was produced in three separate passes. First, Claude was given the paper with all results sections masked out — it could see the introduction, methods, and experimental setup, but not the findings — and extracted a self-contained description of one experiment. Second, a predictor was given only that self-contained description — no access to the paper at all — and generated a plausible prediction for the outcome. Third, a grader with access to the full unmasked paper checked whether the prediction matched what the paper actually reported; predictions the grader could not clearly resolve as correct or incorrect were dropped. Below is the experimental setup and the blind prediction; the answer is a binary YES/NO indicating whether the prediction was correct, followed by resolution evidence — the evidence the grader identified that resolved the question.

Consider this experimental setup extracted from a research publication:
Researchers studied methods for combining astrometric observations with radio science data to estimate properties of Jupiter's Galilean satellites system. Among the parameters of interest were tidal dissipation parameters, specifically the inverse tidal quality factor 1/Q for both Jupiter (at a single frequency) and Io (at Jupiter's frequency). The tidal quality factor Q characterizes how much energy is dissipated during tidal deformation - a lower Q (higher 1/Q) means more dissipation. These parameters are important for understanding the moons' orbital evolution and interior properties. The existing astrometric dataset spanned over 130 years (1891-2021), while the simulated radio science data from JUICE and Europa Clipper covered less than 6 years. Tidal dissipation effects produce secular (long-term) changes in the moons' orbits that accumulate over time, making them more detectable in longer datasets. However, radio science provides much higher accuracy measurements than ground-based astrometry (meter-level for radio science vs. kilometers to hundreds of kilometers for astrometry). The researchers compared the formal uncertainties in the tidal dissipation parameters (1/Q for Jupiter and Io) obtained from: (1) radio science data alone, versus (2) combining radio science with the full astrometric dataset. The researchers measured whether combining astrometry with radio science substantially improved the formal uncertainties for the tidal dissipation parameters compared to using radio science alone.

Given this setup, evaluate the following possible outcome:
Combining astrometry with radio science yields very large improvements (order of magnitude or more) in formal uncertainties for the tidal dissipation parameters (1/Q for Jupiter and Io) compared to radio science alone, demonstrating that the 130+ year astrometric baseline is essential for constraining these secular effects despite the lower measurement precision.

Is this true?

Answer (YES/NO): NO